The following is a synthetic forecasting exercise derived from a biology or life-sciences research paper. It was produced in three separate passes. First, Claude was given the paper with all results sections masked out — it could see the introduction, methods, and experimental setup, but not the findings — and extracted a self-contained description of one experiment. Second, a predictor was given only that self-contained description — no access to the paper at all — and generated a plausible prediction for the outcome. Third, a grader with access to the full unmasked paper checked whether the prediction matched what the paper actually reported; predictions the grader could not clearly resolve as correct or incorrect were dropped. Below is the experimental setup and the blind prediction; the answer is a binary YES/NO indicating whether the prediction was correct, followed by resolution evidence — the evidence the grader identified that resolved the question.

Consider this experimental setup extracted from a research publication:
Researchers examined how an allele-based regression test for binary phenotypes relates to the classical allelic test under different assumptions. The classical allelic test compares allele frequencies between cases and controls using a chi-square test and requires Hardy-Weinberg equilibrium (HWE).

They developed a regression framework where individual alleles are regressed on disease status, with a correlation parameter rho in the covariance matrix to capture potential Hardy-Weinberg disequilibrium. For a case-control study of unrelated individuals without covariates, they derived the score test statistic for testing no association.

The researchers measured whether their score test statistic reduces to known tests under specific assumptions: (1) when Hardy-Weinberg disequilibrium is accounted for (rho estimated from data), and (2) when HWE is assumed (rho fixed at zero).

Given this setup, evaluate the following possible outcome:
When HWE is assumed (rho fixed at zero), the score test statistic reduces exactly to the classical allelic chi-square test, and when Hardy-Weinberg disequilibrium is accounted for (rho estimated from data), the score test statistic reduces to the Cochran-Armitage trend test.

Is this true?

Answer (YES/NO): NO